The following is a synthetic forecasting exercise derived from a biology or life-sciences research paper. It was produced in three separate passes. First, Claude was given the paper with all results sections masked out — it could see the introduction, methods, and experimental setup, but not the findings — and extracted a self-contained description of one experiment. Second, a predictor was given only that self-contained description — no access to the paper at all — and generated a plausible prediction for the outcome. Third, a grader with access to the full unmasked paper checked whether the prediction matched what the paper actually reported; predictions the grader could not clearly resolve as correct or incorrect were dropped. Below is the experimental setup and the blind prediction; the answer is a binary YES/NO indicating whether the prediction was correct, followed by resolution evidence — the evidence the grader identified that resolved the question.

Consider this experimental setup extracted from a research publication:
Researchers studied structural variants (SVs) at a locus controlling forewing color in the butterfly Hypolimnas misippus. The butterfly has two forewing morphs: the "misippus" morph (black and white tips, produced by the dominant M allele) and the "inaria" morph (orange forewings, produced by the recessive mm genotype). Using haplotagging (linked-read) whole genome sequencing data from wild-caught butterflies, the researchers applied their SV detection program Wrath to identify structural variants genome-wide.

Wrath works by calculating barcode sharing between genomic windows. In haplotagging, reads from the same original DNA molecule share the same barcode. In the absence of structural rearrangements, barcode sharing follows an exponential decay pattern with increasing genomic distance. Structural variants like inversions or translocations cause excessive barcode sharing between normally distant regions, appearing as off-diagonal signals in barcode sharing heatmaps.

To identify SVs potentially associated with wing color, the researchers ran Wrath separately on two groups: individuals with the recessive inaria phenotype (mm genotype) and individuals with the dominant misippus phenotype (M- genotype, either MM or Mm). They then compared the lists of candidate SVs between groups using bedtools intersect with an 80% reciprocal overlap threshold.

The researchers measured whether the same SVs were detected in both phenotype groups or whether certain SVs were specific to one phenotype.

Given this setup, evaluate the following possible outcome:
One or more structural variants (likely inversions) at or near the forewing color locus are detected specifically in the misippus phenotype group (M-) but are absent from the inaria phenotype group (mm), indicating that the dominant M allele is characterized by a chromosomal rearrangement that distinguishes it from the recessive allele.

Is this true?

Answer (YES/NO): NO